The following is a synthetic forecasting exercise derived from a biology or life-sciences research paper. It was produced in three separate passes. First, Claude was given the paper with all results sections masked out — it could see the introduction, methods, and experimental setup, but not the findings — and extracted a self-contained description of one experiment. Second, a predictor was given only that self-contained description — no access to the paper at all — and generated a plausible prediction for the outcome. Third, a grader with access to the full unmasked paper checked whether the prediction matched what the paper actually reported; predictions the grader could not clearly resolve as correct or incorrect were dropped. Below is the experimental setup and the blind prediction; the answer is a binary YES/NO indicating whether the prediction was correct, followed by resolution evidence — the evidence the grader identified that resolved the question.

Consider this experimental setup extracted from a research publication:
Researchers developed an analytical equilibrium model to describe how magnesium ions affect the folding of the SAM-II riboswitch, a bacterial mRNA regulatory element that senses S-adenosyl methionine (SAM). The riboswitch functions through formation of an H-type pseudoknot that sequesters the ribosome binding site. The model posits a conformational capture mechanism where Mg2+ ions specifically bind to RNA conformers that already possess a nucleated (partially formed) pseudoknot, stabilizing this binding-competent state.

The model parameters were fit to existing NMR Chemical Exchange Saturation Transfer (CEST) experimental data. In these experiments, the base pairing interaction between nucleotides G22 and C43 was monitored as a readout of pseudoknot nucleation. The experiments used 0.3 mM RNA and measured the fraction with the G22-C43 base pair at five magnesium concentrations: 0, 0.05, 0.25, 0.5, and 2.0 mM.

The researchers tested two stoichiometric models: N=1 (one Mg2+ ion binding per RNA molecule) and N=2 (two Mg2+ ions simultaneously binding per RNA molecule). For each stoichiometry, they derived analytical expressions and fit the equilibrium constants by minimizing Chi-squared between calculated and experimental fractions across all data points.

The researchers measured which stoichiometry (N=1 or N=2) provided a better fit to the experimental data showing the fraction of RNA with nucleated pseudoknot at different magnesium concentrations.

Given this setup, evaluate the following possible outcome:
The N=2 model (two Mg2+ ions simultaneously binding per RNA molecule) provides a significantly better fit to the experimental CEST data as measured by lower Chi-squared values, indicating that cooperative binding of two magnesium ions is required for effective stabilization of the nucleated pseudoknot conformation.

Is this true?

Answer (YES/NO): NO